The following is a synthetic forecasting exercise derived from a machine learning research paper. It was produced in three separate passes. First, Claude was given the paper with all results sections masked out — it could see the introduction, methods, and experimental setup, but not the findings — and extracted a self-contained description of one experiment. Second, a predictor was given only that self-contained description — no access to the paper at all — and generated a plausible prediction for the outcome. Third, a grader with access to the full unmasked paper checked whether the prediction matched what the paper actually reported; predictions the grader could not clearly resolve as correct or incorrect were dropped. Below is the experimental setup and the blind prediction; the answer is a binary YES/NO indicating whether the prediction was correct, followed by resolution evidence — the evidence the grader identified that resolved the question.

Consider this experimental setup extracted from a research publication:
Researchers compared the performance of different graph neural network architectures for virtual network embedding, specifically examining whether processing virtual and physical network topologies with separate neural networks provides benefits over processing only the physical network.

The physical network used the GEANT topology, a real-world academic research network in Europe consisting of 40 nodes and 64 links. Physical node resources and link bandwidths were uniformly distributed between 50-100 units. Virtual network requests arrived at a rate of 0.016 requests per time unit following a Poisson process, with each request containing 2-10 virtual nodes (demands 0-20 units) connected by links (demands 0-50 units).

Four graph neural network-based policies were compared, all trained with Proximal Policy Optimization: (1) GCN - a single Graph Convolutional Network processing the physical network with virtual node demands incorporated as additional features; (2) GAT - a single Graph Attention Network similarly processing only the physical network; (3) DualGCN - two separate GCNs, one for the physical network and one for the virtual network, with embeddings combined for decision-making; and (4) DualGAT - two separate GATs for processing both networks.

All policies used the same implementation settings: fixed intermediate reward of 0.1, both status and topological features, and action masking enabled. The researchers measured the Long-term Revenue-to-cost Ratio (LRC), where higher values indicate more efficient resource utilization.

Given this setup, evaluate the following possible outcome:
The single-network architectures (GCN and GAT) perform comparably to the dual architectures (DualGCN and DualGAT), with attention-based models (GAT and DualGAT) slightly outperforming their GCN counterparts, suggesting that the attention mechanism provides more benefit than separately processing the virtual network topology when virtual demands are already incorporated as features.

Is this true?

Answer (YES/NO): NO